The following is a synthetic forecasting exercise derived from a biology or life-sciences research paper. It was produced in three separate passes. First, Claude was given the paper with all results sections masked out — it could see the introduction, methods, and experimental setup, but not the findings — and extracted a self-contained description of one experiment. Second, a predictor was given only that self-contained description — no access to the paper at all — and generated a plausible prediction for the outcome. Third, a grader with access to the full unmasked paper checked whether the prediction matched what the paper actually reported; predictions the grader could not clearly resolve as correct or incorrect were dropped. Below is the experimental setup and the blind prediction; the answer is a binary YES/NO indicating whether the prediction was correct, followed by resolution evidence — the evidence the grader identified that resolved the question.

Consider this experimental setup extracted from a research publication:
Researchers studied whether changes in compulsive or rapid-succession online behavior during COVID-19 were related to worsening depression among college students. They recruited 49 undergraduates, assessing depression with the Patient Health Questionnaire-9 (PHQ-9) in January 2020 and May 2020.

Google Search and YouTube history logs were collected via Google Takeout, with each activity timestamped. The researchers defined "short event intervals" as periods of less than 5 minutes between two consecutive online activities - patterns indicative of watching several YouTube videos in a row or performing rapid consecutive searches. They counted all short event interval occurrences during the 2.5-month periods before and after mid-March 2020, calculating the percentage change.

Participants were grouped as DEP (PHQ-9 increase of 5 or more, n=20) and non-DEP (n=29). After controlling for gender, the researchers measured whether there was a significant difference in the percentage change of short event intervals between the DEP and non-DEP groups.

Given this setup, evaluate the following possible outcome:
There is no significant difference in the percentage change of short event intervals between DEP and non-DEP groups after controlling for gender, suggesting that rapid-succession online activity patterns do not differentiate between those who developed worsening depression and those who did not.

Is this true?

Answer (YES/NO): NO